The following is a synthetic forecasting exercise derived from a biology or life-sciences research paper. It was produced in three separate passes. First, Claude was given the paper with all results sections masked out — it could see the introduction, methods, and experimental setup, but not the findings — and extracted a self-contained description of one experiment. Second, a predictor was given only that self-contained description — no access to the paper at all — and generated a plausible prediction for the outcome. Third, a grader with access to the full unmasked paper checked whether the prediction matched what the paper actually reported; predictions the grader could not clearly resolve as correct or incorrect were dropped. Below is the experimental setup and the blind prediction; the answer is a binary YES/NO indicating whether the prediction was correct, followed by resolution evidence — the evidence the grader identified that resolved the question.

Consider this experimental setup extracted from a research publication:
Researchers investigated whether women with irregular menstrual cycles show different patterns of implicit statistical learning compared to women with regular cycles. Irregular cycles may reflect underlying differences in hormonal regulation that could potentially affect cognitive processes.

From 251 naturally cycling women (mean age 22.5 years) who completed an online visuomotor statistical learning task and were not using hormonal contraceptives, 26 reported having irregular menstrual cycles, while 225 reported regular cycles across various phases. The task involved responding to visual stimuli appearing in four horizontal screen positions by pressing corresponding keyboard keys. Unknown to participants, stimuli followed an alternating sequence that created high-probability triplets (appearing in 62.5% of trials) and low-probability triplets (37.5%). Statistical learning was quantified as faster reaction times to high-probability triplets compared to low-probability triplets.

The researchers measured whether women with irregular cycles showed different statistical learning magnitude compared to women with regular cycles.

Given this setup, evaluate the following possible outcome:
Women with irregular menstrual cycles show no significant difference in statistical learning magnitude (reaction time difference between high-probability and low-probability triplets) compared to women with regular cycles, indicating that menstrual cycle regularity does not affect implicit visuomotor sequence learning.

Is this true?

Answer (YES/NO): YES